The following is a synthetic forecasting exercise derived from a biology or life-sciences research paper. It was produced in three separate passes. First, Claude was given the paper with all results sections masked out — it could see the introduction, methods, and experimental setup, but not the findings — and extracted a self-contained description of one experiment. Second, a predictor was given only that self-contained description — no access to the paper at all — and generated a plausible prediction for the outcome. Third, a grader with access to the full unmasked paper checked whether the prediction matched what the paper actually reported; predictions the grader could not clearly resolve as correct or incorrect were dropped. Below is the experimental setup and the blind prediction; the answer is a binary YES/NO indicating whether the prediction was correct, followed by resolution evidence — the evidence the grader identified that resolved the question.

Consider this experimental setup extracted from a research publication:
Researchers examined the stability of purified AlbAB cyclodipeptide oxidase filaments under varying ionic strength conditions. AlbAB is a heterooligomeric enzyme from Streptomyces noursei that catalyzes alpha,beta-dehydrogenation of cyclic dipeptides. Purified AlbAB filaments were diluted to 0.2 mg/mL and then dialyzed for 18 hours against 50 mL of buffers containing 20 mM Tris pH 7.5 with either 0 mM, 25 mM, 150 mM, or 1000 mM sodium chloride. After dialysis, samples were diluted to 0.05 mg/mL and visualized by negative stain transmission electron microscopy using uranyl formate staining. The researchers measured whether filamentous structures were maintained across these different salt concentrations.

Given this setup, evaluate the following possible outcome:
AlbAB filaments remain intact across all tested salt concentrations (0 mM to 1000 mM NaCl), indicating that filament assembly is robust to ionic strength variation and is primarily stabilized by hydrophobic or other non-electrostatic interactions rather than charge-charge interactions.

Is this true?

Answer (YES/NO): YES